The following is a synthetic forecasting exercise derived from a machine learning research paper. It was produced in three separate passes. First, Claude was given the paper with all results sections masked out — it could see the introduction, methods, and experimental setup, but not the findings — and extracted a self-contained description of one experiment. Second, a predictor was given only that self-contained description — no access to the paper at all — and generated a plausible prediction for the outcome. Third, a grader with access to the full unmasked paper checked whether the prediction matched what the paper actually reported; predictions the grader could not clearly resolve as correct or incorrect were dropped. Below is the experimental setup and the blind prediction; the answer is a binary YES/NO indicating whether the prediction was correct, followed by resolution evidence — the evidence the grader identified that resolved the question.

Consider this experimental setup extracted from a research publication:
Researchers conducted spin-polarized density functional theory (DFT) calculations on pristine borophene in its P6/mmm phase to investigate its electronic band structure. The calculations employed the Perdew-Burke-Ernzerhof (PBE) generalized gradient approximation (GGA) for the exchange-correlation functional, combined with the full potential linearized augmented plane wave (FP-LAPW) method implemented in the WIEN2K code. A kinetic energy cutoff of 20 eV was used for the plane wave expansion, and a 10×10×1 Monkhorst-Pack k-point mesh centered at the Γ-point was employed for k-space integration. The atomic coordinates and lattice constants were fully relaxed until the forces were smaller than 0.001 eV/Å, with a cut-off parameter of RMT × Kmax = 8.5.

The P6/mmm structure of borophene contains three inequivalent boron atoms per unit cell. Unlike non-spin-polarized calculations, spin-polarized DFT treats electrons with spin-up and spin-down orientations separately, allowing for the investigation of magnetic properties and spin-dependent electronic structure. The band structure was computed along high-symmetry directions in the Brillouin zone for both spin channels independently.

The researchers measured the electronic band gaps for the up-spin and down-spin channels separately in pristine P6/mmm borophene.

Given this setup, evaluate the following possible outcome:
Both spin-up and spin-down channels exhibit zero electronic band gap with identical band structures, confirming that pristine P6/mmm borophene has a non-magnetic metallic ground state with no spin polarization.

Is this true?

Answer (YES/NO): NO